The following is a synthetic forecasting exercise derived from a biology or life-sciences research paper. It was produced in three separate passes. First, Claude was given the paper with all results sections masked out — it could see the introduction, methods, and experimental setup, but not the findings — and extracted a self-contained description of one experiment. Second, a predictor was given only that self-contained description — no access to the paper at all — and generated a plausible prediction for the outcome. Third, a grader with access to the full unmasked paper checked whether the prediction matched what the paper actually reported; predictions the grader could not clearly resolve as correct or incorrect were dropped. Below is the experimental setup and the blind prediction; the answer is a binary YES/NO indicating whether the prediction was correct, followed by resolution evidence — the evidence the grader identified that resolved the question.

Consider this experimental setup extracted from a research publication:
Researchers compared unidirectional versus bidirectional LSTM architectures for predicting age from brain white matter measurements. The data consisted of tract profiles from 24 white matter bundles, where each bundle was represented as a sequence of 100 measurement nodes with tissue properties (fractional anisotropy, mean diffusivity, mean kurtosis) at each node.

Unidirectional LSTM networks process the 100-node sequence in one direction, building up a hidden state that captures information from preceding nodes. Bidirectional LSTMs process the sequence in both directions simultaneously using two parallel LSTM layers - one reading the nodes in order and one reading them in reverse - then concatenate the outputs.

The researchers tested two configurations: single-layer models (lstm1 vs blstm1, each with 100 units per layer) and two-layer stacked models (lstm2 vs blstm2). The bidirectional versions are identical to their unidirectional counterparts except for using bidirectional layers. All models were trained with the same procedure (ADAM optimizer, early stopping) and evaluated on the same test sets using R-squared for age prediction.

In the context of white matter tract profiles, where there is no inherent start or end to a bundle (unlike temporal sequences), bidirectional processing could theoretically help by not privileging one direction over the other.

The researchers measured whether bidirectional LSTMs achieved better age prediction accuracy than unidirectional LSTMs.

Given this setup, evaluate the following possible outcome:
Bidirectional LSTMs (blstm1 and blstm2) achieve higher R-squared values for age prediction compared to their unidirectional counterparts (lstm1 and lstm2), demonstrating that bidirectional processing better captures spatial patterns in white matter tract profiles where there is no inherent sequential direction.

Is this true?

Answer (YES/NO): YES